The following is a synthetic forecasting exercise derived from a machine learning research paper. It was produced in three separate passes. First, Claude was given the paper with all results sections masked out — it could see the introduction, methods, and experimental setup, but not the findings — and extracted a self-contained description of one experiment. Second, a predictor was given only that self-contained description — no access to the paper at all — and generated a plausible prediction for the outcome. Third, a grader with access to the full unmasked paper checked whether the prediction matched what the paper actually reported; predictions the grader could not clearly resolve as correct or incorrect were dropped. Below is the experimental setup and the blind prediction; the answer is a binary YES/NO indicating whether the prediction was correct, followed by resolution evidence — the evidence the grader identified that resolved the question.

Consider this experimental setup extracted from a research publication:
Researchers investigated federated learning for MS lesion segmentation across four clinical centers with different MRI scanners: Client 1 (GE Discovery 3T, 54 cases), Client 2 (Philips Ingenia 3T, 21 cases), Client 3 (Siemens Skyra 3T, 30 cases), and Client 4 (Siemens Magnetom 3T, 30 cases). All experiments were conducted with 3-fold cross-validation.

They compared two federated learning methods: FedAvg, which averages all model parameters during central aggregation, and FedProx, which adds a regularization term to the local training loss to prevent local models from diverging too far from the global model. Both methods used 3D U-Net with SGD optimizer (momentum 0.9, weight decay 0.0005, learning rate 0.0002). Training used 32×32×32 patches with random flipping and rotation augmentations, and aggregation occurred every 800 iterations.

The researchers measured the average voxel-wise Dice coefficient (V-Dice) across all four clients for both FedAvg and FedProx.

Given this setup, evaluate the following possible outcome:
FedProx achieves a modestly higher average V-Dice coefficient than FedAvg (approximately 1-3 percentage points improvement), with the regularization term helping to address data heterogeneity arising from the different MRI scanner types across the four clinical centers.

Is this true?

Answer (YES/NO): YES